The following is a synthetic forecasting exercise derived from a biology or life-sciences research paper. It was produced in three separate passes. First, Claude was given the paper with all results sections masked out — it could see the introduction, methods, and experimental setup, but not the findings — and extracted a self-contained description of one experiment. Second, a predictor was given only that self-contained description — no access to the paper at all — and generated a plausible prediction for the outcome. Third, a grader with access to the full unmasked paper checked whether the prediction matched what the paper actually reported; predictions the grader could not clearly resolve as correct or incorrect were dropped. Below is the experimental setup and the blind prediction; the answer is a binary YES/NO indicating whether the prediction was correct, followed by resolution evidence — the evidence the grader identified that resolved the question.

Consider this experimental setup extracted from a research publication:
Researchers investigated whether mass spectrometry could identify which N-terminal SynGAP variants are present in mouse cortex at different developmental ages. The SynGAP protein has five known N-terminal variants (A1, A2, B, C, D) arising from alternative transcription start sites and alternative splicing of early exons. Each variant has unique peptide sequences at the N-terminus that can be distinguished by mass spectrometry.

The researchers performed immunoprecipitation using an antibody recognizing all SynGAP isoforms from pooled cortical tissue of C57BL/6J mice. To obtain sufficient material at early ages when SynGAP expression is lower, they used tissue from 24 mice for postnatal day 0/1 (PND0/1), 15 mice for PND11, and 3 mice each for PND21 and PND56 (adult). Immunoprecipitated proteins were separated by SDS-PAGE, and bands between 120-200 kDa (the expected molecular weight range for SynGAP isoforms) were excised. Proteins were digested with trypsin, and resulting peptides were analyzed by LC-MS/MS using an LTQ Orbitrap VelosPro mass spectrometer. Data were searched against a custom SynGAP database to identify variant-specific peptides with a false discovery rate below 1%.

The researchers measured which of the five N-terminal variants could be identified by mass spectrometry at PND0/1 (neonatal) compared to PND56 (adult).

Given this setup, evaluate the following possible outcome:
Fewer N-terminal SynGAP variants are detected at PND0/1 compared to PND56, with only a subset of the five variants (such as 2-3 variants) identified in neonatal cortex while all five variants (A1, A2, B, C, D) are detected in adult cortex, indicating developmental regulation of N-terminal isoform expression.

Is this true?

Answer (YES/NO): NO